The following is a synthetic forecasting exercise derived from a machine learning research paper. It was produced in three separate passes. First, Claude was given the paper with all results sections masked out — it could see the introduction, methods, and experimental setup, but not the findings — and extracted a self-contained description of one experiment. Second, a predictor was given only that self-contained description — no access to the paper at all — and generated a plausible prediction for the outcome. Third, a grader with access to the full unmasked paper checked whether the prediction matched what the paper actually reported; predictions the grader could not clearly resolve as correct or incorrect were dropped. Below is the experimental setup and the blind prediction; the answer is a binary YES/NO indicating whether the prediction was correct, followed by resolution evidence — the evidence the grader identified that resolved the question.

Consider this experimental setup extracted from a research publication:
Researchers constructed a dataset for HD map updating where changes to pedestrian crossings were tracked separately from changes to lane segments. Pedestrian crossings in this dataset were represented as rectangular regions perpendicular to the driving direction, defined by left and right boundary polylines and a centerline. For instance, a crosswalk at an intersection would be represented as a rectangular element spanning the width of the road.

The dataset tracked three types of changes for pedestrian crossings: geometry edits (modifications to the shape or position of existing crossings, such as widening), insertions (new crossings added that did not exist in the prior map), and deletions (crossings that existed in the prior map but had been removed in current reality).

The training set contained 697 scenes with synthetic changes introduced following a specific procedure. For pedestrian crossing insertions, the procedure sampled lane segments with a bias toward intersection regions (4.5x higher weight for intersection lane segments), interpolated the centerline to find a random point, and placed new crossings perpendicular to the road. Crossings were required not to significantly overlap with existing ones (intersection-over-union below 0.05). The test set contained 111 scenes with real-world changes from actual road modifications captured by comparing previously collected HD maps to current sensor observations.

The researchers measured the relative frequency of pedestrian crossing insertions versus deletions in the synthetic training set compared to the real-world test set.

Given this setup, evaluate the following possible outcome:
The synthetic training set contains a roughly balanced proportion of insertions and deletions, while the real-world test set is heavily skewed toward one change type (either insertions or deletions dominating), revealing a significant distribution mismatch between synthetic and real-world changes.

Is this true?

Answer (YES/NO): NO